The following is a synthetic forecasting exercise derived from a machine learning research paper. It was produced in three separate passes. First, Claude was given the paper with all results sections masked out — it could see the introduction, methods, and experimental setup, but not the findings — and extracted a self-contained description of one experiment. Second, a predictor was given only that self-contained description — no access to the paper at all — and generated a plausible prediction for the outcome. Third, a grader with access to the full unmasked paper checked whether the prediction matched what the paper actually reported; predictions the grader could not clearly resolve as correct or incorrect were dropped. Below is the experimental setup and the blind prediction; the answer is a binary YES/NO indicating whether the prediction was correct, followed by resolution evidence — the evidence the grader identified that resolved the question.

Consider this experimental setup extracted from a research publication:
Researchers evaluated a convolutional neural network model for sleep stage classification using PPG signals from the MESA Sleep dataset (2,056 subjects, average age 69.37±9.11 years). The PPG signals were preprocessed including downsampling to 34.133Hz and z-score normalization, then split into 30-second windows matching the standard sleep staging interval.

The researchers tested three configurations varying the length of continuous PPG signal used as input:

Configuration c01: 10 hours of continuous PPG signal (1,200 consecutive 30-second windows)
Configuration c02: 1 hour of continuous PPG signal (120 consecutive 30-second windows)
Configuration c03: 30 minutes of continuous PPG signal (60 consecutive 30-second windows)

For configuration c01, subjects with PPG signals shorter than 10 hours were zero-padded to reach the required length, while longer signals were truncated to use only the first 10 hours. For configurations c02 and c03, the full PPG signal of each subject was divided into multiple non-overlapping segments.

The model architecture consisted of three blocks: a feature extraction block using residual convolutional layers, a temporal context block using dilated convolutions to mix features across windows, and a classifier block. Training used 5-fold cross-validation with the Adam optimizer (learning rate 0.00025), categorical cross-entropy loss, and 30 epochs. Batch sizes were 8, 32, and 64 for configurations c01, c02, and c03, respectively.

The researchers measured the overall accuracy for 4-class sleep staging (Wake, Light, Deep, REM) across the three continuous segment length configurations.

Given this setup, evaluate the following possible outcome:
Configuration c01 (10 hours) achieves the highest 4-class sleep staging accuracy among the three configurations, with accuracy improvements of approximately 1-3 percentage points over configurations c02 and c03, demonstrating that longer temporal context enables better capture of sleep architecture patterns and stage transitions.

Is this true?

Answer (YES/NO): NO